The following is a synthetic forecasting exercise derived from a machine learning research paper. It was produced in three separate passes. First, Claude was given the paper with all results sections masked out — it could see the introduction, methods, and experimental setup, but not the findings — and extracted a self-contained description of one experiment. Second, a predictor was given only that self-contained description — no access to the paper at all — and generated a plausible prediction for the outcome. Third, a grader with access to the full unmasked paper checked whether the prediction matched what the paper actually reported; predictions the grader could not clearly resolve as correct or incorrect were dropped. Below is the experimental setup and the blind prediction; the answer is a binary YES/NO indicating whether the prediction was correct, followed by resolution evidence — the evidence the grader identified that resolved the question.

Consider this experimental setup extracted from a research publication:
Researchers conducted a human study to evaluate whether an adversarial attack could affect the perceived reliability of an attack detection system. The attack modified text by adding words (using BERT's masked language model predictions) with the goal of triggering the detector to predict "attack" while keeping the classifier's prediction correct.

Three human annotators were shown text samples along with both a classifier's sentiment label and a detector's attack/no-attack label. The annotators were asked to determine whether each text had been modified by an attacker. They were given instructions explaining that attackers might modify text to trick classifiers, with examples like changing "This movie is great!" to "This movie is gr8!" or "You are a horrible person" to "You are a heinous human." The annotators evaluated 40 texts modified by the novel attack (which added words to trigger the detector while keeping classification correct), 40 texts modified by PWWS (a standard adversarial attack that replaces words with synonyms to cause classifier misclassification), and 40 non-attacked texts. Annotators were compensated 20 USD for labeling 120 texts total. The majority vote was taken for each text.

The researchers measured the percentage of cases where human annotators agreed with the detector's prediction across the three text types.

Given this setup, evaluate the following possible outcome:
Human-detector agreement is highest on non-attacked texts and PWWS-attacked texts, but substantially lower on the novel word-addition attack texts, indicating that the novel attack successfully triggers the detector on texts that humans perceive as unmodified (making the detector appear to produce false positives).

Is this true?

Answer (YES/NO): YES